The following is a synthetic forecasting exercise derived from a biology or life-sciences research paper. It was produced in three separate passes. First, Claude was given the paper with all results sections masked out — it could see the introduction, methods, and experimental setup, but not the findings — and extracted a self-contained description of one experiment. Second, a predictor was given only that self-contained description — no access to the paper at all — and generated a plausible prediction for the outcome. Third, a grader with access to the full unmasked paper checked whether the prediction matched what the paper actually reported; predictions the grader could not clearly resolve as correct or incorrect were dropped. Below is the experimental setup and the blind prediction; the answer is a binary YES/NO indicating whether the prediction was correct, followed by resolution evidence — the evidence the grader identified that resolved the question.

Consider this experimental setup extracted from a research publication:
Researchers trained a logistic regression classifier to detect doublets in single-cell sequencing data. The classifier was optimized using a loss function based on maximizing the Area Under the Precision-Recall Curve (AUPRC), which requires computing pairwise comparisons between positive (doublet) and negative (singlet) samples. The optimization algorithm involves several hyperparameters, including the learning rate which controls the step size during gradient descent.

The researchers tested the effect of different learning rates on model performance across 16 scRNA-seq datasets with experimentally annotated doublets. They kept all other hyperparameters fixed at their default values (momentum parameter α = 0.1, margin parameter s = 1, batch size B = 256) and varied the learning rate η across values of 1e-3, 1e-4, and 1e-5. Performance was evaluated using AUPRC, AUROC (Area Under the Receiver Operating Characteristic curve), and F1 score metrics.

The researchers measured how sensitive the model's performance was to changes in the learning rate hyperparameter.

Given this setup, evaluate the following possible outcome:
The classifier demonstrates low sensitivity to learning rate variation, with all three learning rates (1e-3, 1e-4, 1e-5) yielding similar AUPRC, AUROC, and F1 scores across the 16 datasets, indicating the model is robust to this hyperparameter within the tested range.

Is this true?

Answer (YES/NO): NO